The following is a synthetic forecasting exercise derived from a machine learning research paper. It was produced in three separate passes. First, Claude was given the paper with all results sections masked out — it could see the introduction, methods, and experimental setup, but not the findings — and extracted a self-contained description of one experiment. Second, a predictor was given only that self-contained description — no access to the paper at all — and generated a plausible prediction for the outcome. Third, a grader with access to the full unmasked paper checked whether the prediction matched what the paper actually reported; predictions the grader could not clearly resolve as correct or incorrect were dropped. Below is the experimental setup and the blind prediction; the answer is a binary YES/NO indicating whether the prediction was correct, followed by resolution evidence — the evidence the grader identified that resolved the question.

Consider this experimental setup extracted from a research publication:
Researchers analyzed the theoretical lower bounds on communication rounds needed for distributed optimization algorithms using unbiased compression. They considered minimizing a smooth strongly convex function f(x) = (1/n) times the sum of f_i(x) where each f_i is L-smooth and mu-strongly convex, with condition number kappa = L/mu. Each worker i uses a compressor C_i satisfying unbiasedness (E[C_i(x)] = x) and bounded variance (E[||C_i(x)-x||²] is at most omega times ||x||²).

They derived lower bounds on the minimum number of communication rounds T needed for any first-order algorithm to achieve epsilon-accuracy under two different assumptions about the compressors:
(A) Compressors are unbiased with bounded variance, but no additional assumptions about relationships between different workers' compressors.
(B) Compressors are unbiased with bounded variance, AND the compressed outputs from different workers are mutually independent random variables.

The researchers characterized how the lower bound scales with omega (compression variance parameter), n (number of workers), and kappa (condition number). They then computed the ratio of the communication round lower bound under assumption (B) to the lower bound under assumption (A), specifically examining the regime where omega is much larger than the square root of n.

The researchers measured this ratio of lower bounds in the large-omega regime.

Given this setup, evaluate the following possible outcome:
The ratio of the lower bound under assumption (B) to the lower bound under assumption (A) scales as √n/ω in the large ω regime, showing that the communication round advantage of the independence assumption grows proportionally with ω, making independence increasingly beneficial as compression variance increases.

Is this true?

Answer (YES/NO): NO